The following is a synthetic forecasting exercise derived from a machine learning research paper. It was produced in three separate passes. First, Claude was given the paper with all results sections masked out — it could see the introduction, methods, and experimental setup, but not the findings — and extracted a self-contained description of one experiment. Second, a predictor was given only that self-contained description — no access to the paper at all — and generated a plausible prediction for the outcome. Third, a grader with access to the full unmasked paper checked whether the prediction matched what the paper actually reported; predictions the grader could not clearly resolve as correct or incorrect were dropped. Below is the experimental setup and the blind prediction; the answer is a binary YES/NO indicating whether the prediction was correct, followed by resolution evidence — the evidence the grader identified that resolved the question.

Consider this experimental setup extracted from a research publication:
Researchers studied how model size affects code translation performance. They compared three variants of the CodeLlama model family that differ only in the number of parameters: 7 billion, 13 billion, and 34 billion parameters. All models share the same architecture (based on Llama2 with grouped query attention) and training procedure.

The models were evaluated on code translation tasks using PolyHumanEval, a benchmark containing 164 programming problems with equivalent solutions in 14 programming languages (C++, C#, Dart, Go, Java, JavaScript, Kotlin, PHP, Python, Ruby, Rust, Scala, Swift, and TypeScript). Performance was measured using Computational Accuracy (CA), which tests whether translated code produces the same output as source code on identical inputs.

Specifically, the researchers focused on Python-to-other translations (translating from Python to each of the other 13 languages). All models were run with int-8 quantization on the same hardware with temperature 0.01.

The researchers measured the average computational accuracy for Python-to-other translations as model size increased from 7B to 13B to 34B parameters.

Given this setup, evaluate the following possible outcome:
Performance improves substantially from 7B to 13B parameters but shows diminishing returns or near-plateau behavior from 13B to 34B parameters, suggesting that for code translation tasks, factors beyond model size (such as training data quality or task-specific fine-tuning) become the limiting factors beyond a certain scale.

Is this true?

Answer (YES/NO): NO